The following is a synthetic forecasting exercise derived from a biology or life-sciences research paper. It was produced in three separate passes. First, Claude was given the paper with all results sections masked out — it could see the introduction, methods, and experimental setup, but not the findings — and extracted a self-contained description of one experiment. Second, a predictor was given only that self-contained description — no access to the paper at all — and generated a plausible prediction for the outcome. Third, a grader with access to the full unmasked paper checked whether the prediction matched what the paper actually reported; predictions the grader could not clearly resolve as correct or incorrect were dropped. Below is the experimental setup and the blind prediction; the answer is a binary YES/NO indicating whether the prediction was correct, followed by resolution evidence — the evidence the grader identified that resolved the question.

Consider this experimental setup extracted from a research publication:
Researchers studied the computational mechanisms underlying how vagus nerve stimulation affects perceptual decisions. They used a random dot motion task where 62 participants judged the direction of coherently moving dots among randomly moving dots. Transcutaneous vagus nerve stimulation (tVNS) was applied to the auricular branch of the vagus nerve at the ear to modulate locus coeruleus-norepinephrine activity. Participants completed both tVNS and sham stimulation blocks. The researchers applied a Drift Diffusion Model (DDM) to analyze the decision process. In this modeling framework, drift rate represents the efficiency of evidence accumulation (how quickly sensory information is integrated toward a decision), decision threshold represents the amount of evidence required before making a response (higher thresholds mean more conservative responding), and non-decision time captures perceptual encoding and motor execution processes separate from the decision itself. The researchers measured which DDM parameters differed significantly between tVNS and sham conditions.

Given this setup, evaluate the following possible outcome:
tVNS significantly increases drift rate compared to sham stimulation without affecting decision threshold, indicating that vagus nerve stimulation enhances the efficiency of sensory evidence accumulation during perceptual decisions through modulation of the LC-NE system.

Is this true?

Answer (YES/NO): YES